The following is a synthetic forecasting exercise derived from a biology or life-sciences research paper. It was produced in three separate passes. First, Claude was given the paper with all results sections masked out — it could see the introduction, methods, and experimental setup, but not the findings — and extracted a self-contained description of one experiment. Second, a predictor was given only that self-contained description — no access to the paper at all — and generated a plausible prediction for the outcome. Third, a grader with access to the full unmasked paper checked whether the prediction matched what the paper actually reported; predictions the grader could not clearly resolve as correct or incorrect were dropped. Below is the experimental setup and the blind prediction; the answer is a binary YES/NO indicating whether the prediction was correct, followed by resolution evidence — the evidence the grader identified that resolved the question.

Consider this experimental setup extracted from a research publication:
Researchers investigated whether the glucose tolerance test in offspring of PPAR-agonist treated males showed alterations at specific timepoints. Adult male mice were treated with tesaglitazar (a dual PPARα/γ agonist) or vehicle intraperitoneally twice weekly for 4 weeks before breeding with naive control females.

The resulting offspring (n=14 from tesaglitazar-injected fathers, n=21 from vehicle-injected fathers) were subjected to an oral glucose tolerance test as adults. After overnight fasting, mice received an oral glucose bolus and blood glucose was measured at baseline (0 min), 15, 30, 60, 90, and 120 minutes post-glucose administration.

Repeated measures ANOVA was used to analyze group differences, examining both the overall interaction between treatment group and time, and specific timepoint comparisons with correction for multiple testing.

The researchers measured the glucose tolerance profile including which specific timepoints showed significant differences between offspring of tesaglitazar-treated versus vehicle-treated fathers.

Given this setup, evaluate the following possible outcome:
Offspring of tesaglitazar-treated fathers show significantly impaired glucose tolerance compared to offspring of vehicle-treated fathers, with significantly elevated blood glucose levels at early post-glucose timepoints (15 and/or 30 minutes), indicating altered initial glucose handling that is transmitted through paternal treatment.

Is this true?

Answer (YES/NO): NO